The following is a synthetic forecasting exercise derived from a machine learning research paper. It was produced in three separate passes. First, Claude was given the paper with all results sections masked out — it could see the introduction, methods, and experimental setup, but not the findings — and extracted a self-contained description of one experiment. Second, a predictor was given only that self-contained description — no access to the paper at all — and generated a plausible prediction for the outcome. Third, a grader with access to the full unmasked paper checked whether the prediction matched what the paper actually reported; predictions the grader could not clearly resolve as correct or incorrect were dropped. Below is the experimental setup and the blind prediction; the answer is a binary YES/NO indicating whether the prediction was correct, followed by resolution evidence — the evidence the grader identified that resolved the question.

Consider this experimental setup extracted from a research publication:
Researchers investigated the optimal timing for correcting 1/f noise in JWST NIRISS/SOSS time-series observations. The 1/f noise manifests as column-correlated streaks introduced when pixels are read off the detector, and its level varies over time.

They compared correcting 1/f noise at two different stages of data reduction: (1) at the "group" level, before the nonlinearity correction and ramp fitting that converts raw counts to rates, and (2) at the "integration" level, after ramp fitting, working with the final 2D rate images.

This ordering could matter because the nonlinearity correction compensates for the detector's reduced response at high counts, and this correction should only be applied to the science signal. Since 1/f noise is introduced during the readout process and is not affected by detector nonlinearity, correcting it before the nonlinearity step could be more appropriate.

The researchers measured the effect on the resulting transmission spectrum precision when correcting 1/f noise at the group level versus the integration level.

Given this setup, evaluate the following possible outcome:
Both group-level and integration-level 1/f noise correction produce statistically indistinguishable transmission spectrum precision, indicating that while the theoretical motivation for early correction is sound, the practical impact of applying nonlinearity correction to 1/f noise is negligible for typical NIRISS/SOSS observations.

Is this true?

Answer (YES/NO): NO